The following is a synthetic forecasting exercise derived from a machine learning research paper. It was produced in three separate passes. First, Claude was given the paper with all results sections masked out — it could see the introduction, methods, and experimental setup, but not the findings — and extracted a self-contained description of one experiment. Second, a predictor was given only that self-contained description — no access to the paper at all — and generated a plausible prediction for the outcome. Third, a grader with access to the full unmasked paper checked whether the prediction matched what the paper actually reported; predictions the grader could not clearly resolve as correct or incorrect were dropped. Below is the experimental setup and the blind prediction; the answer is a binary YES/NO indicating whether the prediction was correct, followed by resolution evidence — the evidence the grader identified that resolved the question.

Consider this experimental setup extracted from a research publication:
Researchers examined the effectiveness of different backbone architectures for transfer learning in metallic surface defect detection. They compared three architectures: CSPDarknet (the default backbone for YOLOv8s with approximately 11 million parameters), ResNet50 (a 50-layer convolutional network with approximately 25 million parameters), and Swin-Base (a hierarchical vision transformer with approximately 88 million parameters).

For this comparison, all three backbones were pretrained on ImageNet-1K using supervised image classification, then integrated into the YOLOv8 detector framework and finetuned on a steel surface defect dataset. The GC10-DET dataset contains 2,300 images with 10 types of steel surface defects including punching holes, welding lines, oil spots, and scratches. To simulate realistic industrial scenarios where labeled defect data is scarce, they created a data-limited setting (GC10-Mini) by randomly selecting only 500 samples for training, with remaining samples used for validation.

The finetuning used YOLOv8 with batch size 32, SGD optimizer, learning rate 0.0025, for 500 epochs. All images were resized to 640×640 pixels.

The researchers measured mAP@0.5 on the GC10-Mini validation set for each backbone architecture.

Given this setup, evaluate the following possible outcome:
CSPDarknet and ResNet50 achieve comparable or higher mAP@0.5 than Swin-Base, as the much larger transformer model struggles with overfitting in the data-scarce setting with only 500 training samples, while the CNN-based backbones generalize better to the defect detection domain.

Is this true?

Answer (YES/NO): NO